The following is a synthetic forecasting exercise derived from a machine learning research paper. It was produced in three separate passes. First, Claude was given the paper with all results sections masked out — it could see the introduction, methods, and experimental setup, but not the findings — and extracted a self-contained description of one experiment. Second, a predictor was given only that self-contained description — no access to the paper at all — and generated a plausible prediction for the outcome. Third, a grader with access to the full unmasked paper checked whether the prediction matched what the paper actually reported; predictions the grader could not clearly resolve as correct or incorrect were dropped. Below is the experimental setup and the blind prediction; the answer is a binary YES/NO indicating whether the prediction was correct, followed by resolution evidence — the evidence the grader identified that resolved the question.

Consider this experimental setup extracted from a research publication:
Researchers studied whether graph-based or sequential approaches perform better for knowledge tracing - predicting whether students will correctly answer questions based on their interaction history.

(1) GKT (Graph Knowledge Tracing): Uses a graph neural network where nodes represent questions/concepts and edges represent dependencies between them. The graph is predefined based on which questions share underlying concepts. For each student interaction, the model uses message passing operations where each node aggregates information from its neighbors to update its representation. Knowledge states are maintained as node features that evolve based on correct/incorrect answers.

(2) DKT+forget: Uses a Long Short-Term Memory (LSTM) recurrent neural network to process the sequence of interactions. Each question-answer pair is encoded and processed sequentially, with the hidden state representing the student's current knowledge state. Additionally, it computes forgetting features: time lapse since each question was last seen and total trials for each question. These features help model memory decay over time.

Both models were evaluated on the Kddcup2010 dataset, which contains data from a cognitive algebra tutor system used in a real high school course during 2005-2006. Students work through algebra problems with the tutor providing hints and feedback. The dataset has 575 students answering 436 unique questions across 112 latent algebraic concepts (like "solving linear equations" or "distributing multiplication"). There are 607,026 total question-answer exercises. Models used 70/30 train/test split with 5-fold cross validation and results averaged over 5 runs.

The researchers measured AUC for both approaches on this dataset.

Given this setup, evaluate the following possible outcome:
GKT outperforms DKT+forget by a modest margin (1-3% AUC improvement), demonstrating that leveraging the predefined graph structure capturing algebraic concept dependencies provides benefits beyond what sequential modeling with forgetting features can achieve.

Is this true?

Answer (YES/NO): NO